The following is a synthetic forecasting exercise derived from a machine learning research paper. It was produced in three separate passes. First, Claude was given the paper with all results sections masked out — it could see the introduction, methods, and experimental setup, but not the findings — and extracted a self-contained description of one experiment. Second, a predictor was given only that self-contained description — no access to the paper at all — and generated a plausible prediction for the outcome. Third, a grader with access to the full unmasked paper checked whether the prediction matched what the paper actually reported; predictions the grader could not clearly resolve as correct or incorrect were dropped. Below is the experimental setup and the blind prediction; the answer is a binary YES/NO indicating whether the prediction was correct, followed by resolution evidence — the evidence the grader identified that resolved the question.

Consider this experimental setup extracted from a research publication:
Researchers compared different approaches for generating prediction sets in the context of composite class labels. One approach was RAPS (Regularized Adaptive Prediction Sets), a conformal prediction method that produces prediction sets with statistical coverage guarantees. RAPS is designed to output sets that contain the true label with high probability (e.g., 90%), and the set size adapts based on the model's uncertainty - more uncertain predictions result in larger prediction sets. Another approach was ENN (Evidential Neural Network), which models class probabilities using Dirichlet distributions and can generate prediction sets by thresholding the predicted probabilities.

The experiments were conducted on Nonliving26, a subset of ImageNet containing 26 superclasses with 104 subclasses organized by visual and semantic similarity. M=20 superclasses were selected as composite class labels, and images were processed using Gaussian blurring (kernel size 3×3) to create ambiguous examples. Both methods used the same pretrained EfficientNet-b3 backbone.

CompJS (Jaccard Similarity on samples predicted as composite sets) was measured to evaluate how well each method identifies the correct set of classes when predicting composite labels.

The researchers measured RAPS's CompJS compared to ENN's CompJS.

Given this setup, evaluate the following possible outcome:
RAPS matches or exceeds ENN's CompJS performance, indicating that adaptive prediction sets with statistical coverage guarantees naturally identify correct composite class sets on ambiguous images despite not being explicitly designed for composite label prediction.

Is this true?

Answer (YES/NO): NO